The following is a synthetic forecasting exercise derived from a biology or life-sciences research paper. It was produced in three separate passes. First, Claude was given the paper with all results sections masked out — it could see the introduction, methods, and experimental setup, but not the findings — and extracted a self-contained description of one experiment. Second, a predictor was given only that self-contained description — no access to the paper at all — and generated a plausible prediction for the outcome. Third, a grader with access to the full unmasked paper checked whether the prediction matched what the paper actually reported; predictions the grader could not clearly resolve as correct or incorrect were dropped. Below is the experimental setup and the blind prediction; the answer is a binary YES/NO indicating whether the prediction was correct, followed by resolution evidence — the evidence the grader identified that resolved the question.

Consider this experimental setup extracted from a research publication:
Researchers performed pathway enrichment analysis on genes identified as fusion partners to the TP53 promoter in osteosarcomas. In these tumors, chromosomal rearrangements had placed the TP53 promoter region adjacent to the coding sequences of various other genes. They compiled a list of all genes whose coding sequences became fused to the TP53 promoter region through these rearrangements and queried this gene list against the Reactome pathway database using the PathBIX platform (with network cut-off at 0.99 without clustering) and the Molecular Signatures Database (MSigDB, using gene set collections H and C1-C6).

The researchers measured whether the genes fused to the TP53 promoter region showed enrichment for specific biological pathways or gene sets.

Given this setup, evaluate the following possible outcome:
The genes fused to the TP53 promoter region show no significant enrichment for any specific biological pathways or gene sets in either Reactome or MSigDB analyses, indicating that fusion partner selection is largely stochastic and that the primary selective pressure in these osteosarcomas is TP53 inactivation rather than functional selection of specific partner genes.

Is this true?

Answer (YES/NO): NO